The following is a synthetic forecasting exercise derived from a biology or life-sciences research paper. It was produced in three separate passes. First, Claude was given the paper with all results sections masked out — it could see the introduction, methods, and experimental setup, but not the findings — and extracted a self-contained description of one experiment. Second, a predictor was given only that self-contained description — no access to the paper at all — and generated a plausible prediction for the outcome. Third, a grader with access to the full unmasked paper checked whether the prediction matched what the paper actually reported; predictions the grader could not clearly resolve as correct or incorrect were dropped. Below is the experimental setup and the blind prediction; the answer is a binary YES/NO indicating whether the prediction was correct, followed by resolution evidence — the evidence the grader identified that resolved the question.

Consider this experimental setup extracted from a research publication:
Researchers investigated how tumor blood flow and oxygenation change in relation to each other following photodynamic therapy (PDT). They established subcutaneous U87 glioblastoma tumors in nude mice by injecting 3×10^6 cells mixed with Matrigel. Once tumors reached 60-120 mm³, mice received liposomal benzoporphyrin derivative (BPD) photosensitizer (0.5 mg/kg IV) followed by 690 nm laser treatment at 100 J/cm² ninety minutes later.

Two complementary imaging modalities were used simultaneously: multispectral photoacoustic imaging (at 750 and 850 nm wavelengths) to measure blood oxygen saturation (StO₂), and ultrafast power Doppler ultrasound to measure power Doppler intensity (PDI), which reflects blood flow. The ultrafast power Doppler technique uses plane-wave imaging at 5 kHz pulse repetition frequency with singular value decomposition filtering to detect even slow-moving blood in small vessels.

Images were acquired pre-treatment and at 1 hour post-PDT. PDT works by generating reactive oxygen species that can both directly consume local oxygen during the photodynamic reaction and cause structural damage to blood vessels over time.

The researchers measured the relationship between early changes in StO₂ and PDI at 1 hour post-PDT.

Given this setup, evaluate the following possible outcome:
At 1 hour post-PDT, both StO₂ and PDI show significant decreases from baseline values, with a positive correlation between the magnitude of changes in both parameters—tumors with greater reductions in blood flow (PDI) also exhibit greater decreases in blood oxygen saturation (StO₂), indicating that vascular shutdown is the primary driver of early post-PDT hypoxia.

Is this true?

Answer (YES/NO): NO